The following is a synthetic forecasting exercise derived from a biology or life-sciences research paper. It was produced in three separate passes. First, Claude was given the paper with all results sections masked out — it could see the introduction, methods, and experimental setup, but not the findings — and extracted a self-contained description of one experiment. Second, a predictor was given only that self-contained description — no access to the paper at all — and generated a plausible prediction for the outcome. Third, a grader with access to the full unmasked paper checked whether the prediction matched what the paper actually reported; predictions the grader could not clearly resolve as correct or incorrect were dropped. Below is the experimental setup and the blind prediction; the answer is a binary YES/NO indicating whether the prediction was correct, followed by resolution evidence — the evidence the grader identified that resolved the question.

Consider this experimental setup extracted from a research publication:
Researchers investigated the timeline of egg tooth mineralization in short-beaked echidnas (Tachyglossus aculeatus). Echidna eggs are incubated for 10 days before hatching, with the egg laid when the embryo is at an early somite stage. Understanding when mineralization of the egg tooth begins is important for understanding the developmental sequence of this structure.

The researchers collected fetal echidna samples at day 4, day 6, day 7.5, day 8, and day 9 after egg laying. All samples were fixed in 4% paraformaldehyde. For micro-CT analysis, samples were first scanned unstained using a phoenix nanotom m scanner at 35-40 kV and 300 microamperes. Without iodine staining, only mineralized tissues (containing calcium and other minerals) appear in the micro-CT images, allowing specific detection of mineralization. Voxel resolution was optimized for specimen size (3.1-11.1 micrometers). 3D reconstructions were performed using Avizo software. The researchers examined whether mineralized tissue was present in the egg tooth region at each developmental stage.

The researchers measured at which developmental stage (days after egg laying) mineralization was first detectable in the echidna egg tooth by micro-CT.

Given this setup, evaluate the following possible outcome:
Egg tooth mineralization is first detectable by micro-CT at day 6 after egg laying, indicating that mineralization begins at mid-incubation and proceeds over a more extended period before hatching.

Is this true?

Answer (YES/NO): YES